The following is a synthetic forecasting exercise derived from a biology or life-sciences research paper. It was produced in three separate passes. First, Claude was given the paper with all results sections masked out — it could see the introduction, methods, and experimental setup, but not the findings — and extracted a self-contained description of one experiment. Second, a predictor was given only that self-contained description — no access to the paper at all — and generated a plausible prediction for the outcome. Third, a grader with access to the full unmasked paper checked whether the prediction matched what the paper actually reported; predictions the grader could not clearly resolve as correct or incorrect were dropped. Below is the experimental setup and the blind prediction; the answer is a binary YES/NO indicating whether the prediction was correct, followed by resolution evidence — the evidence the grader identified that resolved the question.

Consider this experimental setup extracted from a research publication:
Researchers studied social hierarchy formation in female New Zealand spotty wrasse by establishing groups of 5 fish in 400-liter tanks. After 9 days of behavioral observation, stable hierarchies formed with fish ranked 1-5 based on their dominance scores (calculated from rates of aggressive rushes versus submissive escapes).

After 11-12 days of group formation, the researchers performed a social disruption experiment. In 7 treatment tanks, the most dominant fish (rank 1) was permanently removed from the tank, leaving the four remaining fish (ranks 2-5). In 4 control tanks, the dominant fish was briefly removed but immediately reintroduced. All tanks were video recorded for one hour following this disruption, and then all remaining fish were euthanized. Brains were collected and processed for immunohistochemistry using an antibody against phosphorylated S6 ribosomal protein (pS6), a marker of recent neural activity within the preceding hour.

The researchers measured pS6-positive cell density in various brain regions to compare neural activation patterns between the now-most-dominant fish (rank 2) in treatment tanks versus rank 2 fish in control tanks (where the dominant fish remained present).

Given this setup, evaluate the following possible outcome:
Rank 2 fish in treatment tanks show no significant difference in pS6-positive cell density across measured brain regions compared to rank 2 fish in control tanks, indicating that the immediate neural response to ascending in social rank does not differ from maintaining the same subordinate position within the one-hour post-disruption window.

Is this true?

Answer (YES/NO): NO